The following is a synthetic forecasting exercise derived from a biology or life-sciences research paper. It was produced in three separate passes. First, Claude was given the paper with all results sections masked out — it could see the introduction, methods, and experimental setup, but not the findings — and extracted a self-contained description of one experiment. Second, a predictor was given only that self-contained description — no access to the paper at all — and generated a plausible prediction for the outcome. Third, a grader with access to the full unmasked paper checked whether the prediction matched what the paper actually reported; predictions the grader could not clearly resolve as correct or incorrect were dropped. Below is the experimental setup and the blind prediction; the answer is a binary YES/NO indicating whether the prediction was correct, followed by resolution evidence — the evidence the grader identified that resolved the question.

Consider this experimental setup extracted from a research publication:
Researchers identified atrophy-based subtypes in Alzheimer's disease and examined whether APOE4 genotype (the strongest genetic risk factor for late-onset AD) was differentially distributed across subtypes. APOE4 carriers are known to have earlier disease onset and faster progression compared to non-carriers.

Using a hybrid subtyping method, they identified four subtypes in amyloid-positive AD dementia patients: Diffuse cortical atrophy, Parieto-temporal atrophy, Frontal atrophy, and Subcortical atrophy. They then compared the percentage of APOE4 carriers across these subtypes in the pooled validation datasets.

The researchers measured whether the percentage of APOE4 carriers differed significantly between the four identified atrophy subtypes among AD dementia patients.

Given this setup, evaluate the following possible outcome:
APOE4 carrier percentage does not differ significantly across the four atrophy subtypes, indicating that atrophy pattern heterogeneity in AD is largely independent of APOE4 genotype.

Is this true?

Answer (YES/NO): NO